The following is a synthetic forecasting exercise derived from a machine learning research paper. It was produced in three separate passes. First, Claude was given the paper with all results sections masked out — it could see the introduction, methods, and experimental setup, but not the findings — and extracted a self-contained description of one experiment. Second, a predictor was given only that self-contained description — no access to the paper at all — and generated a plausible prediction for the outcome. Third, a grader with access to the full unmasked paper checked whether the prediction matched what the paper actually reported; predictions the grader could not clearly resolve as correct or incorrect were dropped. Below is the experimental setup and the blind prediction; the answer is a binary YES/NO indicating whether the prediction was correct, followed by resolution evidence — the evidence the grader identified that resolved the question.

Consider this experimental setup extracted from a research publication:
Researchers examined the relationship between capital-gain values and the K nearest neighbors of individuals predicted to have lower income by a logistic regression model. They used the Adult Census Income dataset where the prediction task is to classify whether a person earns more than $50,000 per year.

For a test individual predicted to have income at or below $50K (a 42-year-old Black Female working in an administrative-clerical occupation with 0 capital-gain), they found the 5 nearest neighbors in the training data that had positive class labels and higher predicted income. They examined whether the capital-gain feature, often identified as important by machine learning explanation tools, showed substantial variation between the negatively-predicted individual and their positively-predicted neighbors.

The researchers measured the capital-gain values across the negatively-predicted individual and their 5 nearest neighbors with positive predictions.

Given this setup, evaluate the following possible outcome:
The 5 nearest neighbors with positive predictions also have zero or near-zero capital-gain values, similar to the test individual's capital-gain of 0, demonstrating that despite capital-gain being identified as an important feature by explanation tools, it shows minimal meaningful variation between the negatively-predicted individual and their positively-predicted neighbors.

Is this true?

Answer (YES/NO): YES